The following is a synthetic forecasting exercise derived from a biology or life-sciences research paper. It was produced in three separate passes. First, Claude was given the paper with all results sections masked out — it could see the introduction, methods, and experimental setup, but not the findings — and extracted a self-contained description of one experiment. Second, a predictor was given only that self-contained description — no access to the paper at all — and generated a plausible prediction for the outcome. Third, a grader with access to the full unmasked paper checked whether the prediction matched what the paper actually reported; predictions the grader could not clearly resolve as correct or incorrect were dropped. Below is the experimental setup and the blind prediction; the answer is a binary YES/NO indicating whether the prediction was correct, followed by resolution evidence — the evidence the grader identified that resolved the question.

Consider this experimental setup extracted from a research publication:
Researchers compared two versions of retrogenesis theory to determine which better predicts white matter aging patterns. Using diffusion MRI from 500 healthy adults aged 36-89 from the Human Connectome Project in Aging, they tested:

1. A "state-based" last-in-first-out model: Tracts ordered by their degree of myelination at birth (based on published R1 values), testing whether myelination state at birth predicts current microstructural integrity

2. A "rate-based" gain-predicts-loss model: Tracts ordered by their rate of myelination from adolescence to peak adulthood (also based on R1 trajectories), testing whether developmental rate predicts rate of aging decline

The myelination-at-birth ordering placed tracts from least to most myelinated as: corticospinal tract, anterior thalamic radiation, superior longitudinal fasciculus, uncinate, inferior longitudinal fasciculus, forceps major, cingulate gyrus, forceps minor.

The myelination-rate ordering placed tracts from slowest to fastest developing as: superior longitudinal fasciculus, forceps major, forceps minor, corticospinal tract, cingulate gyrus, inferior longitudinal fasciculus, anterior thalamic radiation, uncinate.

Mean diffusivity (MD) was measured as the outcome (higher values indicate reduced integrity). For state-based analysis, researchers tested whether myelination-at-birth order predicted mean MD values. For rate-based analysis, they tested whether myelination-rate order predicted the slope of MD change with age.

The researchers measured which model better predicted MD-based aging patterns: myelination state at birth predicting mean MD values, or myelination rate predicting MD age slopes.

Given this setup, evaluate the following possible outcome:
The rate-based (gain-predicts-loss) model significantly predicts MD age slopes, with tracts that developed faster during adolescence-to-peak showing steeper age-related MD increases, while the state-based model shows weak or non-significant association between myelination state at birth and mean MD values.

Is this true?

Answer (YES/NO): NO